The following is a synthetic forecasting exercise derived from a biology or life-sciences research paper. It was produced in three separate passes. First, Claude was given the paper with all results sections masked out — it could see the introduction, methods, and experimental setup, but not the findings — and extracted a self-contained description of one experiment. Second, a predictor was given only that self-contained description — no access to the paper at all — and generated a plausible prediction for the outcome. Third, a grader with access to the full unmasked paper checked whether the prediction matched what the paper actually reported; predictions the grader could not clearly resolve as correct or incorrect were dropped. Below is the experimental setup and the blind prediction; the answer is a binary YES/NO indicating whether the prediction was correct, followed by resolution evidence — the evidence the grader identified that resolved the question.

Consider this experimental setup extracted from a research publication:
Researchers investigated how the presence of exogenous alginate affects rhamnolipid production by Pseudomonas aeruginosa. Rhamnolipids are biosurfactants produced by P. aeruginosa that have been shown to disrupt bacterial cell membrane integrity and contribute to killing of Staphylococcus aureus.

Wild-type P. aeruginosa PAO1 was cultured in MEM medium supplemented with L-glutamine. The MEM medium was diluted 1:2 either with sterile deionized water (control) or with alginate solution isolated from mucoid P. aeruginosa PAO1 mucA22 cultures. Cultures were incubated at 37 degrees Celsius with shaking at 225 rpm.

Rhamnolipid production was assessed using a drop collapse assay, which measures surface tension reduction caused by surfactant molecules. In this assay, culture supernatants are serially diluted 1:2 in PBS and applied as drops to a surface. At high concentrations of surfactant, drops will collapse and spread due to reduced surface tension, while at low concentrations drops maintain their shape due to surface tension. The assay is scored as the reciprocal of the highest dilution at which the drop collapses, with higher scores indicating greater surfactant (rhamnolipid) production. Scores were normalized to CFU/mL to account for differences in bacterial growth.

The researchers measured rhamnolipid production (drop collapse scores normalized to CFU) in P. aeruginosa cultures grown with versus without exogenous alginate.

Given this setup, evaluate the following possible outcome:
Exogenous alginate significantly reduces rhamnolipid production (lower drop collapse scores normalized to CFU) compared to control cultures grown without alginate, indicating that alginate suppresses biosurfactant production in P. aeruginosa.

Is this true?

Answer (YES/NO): NO